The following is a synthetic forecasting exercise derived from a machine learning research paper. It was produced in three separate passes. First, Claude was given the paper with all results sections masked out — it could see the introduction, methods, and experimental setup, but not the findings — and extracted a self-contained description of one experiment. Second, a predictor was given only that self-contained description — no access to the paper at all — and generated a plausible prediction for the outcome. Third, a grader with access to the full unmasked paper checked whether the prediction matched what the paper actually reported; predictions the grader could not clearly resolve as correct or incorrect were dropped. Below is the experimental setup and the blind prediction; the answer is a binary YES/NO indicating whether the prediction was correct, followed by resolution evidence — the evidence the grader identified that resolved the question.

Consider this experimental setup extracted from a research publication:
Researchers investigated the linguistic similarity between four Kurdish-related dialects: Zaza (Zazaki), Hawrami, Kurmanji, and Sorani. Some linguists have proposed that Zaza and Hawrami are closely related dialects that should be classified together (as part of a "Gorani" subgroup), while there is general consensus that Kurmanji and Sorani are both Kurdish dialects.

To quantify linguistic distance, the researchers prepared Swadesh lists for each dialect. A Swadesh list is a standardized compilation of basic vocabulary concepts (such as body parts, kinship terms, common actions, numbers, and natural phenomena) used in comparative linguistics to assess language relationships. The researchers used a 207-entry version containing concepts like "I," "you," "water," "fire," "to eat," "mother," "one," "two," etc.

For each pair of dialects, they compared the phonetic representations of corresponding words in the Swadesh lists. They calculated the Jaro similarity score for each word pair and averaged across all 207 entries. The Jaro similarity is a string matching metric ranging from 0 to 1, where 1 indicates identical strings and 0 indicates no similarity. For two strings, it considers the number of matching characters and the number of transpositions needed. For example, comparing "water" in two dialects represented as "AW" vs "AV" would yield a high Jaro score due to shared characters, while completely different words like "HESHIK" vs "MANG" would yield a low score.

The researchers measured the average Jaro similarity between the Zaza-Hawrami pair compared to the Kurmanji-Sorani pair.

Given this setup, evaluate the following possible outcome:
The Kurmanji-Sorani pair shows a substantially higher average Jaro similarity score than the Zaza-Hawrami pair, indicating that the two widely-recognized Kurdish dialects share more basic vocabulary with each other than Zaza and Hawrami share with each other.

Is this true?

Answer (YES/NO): YES